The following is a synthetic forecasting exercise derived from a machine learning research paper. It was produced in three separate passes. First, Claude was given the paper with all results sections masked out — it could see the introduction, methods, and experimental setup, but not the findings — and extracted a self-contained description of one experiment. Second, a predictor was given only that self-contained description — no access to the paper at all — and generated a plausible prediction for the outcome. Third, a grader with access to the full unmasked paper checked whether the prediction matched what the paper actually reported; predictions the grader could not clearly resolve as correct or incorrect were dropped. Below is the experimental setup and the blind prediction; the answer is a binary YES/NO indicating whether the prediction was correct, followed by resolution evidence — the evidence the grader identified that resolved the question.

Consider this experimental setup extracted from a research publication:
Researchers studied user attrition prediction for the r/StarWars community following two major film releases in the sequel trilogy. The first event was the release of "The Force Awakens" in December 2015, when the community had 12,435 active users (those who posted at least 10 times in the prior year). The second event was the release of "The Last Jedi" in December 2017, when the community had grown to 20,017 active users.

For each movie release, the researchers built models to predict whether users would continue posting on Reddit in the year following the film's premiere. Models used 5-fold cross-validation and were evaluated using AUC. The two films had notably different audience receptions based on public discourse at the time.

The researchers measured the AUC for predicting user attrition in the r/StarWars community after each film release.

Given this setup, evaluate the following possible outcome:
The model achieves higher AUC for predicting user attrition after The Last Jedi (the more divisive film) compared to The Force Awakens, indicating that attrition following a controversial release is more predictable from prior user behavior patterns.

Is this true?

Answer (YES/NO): NO